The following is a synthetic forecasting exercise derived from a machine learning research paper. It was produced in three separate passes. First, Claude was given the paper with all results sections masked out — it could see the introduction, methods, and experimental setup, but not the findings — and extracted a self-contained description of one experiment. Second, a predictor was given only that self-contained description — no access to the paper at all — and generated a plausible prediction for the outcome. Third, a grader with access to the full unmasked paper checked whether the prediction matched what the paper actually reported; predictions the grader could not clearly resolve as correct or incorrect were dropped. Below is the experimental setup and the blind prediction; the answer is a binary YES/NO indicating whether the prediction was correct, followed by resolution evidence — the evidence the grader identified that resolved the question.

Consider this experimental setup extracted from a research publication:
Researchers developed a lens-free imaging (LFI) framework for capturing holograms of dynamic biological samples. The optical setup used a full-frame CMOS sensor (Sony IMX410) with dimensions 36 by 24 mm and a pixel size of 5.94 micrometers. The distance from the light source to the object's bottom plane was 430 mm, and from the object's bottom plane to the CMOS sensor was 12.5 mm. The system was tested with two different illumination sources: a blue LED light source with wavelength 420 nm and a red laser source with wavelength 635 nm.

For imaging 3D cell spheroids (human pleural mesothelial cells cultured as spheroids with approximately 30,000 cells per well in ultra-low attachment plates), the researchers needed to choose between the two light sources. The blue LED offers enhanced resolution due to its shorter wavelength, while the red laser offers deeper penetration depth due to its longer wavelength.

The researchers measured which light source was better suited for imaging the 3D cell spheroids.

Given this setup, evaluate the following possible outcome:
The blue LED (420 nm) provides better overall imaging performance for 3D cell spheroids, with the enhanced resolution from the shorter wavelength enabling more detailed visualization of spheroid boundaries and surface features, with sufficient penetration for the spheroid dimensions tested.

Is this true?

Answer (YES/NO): NO